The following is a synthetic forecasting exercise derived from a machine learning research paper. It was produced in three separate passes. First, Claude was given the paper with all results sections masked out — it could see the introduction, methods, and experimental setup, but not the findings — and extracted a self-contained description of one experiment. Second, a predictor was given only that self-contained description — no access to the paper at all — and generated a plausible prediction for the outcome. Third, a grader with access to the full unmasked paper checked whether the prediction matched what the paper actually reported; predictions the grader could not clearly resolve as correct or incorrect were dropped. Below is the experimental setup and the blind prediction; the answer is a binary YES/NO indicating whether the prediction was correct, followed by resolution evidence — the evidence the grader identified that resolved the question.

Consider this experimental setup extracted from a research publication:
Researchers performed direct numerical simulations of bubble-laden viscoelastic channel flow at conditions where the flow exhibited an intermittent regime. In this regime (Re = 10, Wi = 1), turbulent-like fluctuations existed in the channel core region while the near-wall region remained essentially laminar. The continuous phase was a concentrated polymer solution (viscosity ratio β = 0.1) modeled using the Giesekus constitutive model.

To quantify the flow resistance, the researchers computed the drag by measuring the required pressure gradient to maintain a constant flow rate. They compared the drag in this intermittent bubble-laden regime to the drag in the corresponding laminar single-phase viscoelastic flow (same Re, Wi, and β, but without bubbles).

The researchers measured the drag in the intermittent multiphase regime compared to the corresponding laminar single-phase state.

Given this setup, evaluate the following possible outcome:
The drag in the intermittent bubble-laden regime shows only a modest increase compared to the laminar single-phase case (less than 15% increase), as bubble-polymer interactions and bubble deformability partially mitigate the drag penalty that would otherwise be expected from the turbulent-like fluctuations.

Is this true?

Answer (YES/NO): NO